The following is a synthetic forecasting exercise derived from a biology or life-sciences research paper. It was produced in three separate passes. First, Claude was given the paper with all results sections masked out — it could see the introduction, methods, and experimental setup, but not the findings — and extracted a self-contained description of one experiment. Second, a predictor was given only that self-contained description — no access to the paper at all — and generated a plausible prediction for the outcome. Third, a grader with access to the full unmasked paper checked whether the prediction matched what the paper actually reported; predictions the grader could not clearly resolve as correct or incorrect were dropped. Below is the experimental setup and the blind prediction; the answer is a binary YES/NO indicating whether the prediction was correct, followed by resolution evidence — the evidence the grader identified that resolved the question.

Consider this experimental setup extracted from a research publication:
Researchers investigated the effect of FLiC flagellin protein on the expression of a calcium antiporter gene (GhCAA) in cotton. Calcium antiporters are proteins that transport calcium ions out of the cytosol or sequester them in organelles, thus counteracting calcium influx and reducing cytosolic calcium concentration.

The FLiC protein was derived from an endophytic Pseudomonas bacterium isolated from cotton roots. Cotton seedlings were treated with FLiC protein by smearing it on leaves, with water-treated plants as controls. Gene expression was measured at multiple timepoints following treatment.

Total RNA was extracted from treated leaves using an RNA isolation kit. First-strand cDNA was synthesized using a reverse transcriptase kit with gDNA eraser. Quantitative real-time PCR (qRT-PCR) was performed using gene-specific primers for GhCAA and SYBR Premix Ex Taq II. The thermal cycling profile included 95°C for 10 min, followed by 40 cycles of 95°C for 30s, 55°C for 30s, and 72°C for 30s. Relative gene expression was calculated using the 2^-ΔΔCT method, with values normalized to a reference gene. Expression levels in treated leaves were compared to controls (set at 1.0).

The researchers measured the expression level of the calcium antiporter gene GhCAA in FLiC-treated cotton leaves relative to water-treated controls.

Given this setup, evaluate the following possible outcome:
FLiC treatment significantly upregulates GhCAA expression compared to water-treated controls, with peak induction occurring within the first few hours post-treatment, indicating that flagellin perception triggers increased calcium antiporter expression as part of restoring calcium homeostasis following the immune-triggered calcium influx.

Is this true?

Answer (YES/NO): NO